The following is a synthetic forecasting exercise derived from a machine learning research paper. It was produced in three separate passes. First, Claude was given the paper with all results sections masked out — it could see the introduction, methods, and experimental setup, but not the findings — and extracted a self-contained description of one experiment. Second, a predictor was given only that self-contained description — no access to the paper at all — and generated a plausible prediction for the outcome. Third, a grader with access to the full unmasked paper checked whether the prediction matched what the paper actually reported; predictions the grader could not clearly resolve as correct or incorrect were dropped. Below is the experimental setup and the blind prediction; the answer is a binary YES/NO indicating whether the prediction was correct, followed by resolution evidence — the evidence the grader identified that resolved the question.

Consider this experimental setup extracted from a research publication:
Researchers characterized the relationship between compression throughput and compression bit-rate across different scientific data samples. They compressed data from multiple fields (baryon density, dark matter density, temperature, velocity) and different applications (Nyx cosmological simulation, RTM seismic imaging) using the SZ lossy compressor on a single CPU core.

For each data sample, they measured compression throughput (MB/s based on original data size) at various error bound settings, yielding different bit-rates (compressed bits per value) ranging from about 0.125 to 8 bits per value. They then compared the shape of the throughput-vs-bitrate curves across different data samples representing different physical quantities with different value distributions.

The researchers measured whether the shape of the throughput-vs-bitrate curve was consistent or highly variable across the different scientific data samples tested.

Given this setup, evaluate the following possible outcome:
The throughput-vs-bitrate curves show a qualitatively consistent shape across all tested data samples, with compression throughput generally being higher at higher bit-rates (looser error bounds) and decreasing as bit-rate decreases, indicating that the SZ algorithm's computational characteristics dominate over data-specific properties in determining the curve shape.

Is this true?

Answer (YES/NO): NO